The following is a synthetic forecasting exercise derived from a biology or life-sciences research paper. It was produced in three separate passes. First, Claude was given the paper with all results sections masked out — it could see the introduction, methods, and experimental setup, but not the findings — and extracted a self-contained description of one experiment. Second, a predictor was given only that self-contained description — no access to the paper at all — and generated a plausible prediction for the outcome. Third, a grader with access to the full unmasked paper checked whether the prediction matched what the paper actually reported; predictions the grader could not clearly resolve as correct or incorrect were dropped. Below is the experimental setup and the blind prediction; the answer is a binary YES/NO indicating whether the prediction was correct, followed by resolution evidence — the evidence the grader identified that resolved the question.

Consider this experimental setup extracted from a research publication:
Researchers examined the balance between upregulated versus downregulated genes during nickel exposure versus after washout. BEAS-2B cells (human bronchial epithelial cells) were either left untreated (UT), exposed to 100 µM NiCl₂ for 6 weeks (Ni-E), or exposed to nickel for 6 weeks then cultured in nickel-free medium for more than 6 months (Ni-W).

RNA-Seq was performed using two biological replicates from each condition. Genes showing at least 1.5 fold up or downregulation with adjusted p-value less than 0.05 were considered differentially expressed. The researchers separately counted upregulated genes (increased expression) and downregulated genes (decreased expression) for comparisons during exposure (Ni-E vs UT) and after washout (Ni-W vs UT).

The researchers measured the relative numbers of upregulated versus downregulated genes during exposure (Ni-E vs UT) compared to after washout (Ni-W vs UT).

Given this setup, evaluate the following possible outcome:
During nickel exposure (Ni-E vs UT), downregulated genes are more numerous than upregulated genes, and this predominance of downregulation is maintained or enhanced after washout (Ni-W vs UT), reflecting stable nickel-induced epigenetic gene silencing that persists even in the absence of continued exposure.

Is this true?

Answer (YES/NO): NO